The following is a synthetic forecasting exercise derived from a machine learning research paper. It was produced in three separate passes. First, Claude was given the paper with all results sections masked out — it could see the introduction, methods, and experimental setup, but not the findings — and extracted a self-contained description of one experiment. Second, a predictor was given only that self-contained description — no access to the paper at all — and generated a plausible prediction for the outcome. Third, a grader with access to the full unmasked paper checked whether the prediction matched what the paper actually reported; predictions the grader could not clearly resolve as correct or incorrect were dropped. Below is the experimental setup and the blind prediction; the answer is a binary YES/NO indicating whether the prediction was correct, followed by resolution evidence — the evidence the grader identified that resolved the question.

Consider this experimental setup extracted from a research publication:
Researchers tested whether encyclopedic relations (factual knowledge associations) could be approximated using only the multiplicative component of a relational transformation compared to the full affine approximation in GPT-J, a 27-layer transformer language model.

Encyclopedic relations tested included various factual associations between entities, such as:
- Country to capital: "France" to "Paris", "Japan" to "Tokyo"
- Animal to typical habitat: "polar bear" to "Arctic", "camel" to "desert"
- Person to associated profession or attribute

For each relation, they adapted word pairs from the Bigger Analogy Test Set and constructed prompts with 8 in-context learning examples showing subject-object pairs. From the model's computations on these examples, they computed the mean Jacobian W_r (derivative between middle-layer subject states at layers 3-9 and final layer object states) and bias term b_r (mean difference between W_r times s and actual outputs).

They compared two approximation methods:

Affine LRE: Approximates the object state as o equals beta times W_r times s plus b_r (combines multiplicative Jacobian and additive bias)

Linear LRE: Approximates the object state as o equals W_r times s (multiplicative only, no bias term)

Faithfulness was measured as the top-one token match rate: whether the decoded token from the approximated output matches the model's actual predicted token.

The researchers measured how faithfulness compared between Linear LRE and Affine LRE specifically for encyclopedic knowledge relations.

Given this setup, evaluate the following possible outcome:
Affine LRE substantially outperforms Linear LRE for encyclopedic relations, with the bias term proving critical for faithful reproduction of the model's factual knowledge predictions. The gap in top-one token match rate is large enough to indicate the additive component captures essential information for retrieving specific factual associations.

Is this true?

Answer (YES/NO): YES